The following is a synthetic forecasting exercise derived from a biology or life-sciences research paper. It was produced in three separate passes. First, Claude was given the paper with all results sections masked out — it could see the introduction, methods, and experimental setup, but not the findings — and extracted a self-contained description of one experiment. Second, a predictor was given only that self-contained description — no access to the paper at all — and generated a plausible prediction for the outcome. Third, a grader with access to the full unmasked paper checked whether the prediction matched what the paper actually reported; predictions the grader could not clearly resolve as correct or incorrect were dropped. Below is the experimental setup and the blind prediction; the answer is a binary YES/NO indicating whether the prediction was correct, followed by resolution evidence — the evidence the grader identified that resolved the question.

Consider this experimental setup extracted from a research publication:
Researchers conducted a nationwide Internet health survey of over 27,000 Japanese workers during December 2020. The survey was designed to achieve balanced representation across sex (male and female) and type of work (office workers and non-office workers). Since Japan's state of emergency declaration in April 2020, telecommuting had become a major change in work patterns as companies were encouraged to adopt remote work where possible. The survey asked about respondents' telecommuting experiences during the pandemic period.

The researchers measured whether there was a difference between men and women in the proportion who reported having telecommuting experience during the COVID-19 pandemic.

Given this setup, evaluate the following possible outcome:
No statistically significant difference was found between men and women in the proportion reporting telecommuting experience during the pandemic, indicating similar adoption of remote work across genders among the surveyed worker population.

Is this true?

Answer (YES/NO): NO